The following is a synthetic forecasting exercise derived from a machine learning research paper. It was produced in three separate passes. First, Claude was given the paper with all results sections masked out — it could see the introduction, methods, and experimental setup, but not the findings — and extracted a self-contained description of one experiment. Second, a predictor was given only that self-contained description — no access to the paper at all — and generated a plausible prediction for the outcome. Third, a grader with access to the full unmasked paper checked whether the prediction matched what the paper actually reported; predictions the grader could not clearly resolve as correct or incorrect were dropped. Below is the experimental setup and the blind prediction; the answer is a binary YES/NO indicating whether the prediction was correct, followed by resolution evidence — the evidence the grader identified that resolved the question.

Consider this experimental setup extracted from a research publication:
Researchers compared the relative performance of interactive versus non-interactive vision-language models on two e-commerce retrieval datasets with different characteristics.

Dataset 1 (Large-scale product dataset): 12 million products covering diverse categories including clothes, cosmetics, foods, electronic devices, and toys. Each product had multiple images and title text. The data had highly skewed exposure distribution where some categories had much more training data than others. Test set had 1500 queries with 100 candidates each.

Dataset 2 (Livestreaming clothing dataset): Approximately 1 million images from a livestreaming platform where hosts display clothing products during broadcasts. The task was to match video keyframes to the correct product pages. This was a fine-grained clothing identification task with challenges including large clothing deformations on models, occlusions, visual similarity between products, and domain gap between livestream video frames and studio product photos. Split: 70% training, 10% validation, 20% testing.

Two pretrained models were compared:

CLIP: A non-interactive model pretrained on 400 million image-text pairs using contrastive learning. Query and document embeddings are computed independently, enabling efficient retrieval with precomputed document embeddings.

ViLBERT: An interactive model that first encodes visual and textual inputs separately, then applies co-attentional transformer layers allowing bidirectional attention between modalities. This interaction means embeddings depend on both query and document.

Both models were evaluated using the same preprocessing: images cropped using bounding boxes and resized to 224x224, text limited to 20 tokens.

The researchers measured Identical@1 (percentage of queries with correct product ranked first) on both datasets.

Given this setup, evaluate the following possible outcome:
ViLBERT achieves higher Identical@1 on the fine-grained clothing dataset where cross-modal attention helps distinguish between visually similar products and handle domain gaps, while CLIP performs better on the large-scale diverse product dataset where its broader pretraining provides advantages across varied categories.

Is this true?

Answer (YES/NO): NO